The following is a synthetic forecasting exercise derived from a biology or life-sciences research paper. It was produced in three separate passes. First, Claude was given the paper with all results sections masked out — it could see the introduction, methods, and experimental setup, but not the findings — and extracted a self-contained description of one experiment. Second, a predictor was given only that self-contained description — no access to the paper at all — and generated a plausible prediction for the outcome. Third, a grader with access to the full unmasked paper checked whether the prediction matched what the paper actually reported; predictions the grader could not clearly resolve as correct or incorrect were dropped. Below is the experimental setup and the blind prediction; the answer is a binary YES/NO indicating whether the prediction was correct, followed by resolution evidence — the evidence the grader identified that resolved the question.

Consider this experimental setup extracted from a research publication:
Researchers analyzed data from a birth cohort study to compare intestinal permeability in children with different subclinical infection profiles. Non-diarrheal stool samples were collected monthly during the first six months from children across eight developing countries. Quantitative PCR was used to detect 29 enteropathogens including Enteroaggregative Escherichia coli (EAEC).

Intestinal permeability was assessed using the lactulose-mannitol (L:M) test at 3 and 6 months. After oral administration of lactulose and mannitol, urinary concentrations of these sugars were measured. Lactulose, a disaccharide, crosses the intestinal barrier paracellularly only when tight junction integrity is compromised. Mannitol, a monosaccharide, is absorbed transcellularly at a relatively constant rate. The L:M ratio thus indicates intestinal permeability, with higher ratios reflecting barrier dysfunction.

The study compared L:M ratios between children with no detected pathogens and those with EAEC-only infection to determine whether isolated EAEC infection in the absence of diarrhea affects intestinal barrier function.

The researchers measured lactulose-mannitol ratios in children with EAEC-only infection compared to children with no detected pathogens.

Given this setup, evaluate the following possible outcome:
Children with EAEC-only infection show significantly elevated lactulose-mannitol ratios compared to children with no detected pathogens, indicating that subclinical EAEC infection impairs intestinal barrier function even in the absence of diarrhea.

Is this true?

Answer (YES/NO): NO